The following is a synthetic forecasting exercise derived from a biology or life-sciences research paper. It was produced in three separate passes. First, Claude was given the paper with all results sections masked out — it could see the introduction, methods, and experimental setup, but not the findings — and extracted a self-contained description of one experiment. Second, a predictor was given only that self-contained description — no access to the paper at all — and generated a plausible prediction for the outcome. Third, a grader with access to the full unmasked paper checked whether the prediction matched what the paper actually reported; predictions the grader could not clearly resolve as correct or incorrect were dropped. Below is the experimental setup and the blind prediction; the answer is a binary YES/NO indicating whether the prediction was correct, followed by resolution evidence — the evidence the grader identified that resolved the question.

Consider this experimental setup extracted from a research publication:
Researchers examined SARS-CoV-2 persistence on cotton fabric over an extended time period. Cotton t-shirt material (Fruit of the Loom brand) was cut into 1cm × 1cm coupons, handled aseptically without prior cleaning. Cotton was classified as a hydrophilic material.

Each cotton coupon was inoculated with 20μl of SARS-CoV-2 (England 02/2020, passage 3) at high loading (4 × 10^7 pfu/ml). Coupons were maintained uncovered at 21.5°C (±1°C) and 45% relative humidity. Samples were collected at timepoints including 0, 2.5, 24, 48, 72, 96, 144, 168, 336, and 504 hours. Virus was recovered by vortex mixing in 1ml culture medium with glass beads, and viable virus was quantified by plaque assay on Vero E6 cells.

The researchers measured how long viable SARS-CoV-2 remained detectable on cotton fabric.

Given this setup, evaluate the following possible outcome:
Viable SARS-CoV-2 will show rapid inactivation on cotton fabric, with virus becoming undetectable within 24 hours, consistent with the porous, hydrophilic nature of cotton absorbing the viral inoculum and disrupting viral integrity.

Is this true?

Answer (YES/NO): NO